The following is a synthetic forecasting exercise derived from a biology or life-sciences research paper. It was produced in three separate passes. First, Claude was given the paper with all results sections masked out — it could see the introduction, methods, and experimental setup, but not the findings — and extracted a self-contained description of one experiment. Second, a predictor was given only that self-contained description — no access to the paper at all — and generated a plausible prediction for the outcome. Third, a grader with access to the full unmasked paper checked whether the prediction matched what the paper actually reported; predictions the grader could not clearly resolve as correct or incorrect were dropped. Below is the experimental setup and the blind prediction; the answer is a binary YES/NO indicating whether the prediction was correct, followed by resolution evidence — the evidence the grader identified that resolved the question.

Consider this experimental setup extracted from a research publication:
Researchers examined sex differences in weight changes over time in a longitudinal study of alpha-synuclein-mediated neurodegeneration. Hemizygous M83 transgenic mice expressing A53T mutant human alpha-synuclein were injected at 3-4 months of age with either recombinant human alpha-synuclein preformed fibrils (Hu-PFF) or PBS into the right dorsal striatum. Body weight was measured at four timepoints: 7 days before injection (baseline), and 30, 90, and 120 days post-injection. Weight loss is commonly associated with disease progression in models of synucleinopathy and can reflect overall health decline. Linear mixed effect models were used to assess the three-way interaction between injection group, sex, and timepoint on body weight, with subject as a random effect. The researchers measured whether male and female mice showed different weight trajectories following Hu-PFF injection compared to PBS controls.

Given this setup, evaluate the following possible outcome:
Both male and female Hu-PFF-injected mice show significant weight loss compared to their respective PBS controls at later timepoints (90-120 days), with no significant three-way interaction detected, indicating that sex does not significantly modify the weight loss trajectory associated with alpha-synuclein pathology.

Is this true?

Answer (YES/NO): YES